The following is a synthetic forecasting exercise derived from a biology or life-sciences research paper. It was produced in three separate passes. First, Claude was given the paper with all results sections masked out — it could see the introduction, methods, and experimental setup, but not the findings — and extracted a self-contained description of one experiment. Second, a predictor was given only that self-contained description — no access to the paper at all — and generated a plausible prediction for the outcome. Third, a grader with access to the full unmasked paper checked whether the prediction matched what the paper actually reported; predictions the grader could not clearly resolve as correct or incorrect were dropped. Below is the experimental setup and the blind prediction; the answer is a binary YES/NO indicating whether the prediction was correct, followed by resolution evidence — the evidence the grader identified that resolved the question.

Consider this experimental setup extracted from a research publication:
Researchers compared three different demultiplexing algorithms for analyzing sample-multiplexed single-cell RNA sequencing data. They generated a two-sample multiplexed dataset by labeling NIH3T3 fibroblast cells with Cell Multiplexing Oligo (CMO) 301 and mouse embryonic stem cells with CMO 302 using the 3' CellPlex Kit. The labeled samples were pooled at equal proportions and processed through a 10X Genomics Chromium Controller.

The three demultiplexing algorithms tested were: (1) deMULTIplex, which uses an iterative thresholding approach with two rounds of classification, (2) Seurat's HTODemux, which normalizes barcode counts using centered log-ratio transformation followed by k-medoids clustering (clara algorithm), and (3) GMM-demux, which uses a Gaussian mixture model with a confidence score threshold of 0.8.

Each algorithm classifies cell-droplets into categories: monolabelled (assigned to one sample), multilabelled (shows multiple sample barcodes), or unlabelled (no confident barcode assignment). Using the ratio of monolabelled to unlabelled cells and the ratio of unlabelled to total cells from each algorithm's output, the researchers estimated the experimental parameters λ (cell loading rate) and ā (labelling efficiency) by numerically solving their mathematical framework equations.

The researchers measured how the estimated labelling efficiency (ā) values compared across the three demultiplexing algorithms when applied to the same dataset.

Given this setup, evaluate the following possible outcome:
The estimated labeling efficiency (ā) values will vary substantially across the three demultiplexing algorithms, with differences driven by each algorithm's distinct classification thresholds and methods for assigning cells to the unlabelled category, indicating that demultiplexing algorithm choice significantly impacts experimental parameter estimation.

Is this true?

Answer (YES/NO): YES